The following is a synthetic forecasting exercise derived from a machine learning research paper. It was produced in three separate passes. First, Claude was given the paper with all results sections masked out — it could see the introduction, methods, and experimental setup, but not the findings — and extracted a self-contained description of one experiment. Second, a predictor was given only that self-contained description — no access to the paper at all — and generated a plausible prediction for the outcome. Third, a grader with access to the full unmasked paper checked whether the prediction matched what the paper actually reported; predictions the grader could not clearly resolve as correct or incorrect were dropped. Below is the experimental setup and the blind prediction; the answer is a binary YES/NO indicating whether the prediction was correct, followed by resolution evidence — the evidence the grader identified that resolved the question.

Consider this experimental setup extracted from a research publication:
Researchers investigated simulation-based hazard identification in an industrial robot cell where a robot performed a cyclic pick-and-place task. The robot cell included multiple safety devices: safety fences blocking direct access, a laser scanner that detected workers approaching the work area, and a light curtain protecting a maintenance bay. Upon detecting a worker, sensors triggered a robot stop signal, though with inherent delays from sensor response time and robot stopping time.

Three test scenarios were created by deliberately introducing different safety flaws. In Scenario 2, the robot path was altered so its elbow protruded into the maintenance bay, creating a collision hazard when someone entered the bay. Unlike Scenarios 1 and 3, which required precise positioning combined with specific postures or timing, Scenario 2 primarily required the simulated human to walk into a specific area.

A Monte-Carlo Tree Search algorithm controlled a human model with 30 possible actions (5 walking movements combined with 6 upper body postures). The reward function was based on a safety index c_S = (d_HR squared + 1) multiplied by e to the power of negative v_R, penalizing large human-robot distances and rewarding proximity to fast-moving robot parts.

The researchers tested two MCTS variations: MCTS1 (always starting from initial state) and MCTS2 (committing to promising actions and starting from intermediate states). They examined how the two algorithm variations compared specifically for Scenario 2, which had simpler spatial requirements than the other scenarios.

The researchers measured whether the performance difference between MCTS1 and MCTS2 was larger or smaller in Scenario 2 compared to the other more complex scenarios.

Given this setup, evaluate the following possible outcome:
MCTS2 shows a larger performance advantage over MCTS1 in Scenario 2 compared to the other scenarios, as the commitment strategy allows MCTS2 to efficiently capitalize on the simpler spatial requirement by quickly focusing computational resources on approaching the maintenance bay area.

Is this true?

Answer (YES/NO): NO